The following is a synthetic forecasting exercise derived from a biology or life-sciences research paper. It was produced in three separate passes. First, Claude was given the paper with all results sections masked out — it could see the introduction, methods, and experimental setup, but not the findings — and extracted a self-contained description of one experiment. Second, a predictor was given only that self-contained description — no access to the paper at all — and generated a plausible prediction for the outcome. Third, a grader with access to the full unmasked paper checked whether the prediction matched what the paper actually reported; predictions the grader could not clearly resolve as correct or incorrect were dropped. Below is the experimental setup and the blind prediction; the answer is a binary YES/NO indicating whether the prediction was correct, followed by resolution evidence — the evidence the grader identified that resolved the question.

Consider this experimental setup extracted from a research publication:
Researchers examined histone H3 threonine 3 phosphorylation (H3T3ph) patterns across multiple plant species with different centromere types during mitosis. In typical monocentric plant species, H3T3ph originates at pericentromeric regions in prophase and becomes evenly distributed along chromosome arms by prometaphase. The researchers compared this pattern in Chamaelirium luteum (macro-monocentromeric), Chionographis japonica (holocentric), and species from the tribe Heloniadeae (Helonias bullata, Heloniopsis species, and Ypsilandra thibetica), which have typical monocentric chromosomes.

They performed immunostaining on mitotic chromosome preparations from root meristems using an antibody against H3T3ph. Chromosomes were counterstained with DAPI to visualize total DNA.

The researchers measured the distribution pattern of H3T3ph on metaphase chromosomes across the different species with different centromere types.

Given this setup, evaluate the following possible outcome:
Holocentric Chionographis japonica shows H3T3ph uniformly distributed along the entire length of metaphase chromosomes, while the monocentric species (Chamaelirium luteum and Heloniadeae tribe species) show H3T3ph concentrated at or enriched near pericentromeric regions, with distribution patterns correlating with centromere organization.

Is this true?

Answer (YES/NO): NO